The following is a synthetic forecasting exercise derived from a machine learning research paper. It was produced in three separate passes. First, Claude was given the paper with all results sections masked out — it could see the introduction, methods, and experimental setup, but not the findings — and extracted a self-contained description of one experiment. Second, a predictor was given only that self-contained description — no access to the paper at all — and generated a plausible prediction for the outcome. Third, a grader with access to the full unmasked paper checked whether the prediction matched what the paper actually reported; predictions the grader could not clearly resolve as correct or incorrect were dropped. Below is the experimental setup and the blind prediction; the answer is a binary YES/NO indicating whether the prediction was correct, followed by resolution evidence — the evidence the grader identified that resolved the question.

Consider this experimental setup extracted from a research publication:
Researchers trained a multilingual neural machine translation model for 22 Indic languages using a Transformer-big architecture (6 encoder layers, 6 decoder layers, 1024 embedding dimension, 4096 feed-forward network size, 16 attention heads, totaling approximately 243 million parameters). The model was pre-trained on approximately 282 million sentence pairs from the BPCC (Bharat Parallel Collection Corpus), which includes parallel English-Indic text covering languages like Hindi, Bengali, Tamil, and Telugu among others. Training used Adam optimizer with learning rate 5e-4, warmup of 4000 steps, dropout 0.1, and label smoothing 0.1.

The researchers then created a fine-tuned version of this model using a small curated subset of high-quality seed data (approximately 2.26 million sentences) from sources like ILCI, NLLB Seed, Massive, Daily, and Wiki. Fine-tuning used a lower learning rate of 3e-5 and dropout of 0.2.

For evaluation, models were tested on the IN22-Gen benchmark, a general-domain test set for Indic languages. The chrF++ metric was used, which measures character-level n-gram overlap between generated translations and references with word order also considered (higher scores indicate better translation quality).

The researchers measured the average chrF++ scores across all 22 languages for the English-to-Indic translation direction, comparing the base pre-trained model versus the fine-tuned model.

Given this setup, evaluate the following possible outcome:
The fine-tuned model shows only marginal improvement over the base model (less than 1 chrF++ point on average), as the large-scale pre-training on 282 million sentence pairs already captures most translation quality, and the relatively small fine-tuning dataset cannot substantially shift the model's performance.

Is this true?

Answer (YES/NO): NO